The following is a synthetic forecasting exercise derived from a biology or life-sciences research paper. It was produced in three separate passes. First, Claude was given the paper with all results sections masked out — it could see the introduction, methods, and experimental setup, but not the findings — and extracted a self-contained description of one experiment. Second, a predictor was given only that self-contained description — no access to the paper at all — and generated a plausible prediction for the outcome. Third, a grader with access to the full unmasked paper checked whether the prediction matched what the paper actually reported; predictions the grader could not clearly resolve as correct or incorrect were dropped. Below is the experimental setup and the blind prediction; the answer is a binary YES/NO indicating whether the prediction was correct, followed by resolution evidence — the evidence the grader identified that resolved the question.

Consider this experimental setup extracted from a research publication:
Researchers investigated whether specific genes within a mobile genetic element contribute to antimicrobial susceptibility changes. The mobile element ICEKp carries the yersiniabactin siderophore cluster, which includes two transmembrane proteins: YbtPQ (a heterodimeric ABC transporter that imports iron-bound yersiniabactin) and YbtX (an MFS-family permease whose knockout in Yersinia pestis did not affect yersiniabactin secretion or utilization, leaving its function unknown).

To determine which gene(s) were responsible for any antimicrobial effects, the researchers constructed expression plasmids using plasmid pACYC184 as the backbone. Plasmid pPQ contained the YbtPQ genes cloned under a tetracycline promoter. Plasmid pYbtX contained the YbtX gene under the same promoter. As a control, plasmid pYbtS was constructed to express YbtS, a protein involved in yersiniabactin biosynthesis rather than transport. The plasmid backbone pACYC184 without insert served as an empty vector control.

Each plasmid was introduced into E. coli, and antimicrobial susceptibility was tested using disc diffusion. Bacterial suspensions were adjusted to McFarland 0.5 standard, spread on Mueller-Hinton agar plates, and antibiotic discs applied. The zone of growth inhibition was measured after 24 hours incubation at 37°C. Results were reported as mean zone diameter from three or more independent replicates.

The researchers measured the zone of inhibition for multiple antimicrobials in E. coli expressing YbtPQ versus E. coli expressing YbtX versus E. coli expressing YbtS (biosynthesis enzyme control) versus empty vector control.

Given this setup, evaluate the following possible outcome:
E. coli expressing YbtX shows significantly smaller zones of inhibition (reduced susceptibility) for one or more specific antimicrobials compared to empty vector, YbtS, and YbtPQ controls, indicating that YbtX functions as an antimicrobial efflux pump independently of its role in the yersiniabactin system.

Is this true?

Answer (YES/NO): NO